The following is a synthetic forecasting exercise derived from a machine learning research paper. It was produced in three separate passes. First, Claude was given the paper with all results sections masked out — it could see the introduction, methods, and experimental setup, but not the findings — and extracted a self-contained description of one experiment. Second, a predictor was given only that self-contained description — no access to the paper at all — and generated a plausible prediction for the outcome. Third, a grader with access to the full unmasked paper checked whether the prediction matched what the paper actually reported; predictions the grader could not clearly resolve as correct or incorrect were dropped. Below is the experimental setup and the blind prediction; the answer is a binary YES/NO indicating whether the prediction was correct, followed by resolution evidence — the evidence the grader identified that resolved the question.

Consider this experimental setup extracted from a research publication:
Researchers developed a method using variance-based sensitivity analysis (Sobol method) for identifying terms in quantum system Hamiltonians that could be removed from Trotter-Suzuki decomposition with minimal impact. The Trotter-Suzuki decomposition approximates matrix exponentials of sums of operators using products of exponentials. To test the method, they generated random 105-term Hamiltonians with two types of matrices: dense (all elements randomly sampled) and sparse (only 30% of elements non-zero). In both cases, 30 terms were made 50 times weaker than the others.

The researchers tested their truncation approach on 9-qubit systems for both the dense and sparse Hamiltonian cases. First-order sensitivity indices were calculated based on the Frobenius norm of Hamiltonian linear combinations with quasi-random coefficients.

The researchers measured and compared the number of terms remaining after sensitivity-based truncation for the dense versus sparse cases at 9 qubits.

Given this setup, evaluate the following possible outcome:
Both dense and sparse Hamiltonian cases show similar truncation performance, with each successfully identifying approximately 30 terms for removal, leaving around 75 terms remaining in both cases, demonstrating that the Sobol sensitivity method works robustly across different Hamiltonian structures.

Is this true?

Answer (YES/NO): NO